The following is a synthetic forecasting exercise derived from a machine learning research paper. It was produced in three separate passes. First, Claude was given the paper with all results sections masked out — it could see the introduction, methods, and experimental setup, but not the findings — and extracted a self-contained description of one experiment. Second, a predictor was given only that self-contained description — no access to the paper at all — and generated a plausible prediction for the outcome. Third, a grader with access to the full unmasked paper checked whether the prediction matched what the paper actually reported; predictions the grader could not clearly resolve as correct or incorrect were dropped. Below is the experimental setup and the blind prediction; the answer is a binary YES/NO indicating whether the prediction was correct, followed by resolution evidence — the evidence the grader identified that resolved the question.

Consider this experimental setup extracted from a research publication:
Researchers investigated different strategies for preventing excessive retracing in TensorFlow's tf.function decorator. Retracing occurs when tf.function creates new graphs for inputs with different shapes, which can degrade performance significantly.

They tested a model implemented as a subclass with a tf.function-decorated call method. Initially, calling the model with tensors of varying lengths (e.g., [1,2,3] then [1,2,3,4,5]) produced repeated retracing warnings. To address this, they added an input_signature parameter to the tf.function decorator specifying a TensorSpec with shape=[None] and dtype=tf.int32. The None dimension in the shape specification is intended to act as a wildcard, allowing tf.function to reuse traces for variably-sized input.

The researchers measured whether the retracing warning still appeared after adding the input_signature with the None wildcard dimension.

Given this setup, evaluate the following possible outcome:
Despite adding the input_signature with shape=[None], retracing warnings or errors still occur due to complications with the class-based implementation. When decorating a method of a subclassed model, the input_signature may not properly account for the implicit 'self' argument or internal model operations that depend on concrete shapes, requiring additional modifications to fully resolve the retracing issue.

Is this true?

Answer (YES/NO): NO